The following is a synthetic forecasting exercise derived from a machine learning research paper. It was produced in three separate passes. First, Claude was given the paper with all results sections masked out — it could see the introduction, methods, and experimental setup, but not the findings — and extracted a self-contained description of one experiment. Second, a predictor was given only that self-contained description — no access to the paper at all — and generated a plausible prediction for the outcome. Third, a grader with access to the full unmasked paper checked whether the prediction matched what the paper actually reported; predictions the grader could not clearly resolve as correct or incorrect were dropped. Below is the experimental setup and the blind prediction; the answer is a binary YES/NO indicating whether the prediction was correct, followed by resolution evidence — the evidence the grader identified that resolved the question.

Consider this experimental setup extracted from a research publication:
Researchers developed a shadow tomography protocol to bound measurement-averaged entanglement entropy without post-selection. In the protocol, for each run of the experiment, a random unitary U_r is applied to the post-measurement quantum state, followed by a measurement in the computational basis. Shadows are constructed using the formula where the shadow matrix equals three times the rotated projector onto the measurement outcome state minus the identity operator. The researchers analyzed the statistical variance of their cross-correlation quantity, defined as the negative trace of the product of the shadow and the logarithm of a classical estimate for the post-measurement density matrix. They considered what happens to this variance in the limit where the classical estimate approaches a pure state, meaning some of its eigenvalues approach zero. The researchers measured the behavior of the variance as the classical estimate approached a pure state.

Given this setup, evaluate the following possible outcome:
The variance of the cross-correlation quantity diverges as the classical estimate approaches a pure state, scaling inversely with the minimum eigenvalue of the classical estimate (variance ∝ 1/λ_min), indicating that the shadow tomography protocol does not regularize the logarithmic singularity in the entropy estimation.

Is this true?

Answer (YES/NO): NO